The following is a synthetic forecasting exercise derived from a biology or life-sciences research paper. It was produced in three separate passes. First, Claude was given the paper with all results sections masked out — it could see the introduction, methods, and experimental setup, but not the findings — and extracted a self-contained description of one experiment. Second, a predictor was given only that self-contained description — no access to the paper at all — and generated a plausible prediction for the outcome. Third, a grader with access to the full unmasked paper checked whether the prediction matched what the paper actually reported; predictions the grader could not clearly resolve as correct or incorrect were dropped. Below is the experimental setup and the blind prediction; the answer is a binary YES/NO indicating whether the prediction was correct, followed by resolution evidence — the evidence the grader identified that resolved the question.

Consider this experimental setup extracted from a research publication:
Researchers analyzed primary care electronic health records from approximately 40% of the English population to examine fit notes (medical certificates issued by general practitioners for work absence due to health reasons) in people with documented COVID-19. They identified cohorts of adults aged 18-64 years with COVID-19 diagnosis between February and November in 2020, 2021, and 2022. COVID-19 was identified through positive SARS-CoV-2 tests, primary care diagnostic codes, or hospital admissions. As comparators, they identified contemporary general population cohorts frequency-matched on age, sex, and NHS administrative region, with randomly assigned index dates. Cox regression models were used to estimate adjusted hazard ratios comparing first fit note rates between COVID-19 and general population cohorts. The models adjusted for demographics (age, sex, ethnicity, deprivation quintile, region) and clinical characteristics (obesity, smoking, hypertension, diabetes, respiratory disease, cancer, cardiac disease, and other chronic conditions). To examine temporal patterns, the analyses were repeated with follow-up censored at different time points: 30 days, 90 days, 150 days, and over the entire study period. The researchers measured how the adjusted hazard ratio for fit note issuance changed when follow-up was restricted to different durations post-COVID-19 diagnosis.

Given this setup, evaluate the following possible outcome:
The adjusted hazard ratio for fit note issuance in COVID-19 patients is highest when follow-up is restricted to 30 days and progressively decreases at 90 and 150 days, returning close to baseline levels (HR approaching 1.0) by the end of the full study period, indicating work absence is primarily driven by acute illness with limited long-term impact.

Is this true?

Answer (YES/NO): NO